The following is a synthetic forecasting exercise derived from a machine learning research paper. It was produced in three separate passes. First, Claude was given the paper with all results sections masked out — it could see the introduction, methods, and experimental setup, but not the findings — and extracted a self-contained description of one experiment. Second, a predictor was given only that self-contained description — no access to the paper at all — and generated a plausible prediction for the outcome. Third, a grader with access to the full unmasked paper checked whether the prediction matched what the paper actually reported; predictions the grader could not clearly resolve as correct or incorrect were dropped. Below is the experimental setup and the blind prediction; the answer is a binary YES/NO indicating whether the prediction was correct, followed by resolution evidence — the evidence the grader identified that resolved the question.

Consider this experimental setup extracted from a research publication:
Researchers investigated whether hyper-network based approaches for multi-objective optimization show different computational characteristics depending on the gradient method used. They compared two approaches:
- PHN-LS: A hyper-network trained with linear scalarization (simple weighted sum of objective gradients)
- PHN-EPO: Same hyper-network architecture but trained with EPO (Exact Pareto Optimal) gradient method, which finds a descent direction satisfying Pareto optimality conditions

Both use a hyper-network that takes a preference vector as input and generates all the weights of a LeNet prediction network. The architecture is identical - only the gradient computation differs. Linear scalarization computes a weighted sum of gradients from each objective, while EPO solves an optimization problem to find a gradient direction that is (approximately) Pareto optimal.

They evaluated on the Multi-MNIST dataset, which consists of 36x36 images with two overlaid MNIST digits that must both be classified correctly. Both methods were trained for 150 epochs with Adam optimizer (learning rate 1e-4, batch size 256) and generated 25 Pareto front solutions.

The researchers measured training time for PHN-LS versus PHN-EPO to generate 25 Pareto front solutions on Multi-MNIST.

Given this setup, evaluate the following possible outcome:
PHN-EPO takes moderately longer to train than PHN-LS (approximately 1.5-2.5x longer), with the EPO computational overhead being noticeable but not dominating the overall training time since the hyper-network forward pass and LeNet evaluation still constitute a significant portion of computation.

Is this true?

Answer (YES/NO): YES